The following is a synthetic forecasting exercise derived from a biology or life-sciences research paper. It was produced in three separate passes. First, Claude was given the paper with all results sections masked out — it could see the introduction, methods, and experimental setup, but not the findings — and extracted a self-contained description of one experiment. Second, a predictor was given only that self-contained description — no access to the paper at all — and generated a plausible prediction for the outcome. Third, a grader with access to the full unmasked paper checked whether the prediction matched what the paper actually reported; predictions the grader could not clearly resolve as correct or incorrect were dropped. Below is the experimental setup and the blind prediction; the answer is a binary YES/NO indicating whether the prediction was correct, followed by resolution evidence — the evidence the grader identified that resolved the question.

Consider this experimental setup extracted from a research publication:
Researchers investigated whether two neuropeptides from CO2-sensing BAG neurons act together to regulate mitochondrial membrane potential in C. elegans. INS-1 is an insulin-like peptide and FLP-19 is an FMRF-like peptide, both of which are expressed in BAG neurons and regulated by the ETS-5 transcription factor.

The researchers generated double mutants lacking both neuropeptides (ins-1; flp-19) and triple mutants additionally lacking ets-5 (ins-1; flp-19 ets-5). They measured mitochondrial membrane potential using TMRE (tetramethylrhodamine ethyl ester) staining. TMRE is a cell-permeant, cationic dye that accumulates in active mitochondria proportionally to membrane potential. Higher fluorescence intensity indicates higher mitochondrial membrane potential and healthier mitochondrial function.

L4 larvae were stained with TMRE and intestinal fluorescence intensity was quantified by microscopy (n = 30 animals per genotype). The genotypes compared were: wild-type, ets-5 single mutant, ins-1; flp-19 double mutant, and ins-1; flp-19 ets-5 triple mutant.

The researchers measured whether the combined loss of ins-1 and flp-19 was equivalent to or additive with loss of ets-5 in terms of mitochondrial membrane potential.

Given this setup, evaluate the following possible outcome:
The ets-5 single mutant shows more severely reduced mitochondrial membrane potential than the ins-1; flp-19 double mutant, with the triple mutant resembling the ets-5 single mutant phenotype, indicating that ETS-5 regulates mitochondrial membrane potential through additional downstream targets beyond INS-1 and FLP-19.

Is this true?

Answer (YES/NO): NO